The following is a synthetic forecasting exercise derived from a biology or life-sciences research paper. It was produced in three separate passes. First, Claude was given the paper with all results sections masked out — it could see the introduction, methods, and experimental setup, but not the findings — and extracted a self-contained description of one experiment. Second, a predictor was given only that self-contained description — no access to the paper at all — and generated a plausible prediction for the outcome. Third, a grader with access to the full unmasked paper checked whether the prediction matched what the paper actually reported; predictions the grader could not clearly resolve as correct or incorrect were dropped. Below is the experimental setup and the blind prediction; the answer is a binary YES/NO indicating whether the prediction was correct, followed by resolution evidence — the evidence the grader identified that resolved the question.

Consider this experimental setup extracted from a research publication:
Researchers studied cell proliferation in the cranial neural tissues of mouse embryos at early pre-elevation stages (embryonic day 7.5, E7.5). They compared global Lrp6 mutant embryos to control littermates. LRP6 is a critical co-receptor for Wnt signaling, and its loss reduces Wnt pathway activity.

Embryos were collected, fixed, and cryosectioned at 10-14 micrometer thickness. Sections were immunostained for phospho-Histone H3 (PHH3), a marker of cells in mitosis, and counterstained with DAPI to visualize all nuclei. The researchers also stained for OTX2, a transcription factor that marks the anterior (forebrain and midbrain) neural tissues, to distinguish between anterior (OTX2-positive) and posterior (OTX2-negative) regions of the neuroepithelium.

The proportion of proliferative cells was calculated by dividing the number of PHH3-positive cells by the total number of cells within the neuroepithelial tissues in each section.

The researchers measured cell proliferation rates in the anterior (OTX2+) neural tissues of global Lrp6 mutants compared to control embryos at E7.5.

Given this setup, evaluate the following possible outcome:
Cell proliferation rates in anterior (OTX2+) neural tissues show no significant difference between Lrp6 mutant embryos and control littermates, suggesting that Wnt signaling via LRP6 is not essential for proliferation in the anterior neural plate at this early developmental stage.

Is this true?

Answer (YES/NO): NO